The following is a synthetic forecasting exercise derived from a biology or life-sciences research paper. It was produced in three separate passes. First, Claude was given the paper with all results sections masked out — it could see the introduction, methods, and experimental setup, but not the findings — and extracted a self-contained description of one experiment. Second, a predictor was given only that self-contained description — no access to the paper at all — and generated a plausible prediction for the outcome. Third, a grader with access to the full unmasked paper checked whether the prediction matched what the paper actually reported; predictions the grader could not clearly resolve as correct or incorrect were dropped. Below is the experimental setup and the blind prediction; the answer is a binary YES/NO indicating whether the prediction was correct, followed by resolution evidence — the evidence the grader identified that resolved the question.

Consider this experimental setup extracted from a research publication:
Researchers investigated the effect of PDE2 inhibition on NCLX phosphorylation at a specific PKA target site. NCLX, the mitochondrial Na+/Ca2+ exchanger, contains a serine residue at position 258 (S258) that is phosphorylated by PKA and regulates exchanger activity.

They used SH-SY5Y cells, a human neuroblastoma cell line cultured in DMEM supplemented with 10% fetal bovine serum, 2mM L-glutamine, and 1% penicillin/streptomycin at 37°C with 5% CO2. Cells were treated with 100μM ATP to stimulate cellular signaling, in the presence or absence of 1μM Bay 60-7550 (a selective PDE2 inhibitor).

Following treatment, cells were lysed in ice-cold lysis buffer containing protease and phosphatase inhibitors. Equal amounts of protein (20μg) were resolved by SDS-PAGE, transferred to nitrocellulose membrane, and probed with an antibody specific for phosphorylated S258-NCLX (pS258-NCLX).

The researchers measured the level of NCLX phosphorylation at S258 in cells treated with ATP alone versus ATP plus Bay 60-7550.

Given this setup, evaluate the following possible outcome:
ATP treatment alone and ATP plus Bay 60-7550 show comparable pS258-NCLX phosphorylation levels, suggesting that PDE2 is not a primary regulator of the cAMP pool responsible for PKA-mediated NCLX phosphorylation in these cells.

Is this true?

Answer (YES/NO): NO